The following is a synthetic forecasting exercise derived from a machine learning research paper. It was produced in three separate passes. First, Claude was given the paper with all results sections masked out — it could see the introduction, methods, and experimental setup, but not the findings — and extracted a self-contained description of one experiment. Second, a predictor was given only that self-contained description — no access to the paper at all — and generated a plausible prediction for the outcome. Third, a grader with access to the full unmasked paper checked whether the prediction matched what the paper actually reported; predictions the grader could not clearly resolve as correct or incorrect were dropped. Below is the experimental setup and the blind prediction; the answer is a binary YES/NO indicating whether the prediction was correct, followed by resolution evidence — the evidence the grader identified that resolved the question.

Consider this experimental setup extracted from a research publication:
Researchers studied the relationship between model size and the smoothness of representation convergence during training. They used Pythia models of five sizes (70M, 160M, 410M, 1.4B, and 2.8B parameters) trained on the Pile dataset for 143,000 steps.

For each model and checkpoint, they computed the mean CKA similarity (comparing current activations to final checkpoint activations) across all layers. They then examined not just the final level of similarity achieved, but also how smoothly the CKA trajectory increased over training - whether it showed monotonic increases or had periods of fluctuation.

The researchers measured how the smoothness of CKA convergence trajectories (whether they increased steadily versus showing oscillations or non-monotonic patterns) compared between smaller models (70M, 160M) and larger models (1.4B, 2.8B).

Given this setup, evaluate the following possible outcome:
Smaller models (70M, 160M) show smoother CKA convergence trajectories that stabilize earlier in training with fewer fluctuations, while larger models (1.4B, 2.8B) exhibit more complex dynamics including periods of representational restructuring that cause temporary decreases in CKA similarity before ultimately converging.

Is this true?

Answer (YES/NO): NO